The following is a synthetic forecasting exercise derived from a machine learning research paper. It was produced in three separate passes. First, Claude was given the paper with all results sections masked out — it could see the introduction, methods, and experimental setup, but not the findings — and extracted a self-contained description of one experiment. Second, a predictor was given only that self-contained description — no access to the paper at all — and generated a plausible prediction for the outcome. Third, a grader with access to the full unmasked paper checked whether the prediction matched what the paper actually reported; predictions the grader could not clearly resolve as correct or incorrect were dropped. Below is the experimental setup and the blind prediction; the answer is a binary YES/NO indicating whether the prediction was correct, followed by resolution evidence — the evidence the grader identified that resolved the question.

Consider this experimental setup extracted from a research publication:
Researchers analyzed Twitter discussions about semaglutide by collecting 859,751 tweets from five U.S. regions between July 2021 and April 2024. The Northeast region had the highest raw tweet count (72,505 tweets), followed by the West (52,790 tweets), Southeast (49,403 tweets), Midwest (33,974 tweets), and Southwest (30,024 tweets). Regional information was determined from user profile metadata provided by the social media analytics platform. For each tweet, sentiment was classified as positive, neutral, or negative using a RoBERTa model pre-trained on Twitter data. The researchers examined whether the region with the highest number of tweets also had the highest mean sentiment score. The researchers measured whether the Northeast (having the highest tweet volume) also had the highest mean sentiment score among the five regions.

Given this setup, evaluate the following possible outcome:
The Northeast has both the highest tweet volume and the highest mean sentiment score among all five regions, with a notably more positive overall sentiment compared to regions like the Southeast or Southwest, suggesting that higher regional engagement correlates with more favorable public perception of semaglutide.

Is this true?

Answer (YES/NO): YES